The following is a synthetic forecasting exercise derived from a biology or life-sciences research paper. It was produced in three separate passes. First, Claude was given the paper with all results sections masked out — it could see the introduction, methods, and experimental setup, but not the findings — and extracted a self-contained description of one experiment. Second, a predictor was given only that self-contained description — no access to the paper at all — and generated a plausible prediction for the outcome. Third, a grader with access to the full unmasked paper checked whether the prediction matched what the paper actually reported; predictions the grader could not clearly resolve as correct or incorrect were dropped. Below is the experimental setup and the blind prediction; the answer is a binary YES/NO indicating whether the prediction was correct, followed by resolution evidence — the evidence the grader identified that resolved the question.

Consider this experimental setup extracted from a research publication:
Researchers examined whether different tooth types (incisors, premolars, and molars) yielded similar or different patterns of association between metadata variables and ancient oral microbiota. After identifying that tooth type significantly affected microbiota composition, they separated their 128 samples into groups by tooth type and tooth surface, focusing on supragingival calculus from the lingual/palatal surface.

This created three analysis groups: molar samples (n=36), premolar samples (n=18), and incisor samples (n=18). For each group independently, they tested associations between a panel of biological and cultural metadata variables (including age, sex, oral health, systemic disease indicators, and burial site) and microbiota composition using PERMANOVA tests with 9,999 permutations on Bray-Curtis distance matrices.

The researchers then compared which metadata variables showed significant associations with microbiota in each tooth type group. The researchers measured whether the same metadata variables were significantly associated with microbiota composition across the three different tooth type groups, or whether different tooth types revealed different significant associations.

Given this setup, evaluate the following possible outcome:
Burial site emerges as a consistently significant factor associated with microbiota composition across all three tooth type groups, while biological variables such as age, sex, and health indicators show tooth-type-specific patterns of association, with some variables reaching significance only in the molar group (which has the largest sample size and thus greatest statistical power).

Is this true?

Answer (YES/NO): NO